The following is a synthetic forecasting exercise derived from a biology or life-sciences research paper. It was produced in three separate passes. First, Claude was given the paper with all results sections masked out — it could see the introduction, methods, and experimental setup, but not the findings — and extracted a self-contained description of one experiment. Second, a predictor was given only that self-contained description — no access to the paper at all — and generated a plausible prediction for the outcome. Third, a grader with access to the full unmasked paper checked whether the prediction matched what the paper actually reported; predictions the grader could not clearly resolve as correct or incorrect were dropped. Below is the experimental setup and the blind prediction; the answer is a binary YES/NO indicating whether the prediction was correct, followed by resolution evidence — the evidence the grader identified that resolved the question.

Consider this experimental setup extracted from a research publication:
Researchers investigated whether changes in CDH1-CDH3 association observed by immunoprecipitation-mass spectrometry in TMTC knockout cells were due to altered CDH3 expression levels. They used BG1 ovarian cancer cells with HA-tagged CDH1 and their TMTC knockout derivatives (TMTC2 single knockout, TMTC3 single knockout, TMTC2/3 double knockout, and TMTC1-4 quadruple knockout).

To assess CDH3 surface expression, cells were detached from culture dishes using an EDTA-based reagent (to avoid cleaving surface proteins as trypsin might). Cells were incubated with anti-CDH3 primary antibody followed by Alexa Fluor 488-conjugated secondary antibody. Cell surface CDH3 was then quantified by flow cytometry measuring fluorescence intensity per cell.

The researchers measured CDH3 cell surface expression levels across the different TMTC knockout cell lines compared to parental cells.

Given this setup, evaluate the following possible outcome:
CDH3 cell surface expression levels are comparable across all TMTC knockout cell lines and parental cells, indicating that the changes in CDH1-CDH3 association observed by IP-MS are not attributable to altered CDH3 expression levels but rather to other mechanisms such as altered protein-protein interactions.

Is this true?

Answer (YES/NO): NO